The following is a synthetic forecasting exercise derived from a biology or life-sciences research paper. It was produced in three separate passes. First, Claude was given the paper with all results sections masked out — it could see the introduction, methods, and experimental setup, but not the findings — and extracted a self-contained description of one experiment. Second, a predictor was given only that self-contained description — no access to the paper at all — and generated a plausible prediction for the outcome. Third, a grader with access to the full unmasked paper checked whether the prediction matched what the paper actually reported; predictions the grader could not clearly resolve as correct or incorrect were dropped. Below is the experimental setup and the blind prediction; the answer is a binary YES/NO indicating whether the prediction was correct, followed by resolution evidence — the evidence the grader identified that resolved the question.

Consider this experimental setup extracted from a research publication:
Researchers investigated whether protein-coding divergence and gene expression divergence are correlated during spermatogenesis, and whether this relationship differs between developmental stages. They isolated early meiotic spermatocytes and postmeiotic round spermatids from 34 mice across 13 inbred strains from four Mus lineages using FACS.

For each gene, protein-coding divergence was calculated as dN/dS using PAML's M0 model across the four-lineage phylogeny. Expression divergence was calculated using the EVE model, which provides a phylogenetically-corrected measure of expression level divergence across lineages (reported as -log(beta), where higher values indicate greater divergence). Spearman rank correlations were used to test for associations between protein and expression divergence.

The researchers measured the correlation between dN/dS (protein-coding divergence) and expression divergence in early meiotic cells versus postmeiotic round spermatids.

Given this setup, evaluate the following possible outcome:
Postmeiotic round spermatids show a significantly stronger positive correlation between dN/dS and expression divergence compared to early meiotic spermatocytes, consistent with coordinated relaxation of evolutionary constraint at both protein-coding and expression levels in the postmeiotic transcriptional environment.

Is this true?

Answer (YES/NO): NO